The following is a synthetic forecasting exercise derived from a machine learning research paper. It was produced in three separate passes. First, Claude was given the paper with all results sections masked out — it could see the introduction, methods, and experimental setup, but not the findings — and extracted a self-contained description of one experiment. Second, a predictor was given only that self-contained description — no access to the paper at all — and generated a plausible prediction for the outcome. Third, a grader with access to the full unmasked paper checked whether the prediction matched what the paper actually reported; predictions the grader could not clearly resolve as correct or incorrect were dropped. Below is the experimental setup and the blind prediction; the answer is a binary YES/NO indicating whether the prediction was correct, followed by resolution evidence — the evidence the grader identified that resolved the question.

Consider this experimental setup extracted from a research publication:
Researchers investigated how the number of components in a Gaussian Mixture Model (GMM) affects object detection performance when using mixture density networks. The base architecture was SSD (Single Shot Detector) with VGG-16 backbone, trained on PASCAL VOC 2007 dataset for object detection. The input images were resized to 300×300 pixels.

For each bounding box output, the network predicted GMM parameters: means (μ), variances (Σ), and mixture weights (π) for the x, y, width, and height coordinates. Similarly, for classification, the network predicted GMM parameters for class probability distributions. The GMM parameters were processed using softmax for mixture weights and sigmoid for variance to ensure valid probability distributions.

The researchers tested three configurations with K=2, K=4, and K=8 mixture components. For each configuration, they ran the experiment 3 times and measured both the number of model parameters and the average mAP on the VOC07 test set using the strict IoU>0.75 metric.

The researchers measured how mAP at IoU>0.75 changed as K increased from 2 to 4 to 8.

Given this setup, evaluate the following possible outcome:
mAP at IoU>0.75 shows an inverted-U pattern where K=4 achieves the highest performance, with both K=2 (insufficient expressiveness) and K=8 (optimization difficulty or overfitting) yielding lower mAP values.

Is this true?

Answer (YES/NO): YES